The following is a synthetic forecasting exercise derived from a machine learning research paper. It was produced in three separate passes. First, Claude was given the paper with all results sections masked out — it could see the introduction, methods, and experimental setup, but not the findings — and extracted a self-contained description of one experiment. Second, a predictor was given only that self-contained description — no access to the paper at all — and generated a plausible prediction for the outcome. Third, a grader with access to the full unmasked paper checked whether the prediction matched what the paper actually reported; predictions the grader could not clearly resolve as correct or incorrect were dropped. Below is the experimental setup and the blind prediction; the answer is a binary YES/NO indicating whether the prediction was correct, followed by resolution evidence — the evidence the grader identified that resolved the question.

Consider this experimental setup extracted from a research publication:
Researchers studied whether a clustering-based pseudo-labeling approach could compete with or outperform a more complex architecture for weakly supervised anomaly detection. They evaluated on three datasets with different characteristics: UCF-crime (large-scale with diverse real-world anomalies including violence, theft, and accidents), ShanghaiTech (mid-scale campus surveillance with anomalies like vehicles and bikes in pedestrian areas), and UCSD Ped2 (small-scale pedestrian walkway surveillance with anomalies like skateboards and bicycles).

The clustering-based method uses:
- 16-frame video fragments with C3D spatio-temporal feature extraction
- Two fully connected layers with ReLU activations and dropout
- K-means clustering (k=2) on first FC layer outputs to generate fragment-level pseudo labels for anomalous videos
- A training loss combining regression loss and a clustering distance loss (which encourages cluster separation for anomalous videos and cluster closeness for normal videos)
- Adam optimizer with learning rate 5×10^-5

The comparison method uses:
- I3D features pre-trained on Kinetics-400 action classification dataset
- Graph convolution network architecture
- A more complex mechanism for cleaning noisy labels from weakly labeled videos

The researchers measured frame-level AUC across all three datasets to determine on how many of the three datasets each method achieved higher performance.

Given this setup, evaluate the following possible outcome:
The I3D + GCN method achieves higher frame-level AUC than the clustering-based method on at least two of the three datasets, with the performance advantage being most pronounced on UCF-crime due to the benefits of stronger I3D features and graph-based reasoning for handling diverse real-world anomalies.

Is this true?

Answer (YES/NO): NO